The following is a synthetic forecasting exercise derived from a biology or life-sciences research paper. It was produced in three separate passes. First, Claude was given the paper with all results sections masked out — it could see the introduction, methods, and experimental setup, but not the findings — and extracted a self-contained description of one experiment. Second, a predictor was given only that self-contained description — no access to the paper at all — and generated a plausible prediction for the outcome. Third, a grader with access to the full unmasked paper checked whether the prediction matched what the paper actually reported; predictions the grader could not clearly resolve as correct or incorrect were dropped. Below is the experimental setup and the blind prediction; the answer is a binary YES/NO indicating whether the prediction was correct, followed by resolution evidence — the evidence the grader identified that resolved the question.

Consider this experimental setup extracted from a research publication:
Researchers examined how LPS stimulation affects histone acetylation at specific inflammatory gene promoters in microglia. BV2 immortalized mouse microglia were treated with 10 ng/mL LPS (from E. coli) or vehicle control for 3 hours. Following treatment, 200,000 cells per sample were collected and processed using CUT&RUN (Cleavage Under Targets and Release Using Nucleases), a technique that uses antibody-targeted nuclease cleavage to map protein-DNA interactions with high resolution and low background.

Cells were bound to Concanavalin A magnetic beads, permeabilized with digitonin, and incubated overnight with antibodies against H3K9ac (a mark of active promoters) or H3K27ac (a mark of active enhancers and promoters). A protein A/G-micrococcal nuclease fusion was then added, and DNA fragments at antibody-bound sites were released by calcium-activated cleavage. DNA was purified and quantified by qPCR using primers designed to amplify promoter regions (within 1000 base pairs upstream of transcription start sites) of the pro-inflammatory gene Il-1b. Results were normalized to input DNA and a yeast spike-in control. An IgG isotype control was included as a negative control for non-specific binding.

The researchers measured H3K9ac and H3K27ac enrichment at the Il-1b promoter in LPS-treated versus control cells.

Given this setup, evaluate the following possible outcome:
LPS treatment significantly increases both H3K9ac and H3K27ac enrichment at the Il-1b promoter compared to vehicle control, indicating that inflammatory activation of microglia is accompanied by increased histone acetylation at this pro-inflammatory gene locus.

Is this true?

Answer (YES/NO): NO